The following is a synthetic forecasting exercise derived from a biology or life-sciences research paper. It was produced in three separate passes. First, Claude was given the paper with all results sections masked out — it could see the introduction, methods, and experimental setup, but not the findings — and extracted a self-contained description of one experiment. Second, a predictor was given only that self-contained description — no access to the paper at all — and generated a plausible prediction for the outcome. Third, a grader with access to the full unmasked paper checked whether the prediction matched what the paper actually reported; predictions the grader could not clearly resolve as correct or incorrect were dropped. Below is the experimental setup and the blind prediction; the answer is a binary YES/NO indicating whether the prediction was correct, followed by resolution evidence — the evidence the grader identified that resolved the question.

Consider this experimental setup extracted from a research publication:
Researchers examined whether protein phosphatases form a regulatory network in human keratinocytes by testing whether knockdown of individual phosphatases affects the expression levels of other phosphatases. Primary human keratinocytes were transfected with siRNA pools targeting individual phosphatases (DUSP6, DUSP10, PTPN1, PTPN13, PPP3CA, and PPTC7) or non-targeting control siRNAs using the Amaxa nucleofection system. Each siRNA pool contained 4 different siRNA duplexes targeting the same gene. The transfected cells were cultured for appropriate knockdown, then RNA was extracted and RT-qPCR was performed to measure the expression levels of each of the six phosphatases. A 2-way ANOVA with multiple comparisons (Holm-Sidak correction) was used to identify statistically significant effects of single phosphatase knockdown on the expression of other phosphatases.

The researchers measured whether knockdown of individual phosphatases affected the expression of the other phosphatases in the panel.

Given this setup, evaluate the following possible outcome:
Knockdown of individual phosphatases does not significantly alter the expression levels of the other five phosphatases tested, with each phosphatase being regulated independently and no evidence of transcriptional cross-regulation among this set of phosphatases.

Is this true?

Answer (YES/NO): NO